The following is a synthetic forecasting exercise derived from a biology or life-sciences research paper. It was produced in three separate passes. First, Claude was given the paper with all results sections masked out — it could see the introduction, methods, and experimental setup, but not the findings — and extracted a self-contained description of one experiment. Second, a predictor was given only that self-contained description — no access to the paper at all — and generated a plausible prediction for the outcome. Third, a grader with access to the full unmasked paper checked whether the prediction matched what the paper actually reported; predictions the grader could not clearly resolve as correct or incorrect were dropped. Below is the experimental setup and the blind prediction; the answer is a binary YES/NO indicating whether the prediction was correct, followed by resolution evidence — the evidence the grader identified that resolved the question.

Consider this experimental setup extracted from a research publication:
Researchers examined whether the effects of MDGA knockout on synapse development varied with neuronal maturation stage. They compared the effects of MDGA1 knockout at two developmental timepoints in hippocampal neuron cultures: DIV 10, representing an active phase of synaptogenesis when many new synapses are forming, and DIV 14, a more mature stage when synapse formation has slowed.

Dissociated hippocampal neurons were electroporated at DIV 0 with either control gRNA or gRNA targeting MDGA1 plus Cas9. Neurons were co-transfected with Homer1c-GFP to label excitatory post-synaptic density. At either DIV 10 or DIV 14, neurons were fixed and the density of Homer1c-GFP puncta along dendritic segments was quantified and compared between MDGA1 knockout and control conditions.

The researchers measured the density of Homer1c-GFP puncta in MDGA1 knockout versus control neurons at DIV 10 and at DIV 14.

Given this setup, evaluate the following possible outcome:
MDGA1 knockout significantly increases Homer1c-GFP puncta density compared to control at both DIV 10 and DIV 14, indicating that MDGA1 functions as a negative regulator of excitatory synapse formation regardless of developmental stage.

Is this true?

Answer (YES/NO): NO